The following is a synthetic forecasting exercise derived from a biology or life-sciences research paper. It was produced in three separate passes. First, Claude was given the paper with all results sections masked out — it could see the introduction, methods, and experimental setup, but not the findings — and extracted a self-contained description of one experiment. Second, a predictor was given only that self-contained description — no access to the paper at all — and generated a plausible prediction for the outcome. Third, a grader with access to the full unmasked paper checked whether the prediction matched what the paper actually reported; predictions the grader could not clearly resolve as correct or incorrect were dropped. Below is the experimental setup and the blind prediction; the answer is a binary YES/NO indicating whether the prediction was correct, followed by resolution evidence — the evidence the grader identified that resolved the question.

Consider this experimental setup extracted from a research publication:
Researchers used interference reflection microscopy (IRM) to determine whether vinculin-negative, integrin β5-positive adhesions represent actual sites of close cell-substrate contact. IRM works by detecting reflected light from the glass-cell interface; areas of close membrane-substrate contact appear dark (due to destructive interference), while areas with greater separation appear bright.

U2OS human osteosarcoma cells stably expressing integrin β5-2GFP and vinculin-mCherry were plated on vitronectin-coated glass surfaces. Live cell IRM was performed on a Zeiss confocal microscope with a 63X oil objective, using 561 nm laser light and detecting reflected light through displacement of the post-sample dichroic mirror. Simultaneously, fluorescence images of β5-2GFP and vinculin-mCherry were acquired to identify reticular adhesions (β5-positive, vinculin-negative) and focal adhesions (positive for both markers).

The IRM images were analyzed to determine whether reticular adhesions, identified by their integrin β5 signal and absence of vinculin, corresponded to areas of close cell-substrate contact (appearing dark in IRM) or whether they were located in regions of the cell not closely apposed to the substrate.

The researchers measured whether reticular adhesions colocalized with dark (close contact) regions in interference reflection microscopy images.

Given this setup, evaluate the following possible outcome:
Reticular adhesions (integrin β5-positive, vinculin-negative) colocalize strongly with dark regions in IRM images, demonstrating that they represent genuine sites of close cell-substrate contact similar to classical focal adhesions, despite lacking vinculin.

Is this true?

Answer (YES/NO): YES